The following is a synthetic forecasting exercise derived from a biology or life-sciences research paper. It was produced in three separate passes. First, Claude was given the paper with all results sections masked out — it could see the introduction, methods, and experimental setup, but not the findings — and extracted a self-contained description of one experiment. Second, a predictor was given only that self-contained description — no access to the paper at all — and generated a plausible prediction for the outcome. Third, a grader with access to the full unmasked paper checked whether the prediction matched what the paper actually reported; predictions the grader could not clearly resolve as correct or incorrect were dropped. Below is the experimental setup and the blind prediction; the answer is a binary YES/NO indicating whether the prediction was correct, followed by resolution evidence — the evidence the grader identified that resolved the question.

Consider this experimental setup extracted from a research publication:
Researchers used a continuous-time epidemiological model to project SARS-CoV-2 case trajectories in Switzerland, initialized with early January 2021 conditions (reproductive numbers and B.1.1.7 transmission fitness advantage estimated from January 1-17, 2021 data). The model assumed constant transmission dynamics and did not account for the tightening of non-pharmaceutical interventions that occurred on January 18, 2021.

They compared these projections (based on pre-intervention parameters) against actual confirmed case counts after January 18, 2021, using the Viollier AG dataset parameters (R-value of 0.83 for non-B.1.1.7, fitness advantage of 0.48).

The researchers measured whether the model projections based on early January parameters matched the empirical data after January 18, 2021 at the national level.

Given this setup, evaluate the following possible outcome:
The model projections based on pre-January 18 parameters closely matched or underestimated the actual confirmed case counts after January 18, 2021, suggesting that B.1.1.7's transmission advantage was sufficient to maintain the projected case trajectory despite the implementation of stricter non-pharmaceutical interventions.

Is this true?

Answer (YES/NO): NO